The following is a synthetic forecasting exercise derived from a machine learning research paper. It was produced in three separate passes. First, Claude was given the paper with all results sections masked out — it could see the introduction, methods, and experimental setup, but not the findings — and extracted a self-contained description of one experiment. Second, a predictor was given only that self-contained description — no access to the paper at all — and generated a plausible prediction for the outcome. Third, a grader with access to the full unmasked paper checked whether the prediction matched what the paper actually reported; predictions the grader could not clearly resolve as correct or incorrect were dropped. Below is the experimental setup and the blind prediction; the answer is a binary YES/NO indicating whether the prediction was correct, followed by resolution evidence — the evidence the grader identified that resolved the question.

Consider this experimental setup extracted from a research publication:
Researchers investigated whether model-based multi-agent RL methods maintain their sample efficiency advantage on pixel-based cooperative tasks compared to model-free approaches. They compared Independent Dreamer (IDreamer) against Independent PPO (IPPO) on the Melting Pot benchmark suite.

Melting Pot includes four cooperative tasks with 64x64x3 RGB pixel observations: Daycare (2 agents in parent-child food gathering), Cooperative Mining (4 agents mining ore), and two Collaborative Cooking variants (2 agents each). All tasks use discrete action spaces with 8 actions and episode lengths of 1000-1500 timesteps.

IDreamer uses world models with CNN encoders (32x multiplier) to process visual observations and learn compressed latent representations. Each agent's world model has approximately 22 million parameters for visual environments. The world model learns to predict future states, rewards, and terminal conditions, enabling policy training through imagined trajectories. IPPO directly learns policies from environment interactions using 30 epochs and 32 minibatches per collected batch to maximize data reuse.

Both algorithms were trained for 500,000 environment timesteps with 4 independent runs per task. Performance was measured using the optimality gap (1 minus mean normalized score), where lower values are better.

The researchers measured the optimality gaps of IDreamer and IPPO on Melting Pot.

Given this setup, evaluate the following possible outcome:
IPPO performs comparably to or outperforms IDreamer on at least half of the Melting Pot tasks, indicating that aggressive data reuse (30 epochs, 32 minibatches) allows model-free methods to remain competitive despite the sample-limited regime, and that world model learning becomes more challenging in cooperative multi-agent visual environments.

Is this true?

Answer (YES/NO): NO